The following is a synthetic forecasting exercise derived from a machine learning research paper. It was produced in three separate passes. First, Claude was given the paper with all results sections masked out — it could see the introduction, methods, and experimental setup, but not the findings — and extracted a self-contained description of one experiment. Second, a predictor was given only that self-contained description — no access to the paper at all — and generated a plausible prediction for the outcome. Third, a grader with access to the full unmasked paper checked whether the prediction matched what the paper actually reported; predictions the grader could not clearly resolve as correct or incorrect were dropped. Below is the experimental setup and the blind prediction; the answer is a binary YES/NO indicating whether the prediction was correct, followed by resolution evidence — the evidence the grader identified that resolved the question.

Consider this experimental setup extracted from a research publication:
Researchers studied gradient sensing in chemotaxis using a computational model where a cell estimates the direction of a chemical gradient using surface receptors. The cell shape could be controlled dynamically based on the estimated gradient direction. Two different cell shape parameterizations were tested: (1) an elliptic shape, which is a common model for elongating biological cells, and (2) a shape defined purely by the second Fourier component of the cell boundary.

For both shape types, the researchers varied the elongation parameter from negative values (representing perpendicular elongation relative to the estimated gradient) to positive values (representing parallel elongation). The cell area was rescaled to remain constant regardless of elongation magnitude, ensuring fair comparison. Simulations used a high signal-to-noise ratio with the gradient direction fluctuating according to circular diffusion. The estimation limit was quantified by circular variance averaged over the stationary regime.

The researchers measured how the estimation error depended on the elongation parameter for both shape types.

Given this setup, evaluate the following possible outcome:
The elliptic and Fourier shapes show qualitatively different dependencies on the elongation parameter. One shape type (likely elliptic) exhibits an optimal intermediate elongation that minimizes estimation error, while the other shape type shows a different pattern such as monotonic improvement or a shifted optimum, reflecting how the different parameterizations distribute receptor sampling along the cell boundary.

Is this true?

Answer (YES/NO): NO